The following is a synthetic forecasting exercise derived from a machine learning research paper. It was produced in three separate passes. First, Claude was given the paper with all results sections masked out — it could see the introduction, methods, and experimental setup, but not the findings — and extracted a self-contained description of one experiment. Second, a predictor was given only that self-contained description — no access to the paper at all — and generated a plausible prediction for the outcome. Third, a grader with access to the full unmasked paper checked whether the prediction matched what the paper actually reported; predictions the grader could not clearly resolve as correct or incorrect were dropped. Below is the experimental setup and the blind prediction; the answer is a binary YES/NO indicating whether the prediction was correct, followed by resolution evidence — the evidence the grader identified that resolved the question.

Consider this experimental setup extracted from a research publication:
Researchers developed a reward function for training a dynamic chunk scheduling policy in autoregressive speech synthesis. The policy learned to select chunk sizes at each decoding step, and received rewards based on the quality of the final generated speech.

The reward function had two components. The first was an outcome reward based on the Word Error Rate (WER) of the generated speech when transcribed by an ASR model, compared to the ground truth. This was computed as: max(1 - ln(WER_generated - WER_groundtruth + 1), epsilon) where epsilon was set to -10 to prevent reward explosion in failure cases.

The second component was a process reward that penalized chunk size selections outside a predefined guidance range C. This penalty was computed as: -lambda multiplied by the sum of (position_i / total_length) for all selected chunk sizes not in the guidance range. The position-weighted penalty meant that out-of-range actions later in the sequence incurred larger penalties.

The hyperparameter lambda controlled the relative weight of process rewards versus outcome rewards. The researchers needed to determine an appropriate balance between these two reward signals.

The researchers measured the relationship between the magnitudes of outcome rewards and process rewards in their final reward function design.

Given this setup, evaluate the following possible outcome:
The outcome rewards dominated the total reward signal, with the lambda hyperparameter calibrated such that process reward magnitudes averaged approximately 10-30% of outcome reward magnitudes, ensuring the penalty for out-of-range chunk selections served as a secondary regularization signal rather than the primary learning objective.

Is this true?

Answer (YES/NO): YES